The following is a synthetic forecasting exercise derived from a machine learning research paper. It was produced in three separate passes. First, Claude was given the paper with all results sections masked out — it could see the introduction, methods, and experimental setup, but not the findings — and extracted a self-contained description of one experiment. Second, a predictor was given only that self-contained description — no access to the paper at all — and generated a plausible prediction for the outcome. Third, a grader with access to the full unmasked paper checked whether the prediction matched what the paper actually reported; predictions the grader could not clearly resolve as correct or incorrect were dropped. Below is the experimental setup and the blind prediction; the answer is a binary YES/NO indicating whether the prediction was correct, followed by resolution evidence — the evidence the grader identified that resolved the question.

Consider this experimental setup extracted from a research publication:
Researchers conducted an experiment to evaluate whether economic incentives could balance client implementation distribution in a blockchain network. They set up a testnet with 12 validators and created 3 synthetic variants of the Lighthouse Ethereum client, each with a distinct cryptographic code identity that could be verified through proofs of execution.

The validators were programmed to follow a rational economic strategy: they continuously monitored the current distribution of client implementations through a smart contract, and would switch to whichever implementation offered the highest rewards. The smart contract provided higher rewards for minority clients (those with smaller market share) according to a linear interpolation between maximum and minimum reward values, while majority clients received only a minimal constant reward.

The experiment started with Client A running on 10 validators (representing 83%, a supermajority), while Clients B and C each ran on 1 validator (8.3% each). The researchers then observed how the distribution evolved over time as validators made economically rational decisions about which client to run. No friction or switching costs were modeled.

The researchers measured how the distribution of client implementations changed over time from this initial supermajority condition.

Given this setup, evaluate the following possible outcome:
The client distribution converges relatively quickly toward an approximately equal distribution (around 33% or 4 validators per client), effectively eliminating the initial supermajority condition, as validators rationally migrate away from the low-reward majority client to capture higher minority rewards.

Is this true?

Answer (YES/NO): YES